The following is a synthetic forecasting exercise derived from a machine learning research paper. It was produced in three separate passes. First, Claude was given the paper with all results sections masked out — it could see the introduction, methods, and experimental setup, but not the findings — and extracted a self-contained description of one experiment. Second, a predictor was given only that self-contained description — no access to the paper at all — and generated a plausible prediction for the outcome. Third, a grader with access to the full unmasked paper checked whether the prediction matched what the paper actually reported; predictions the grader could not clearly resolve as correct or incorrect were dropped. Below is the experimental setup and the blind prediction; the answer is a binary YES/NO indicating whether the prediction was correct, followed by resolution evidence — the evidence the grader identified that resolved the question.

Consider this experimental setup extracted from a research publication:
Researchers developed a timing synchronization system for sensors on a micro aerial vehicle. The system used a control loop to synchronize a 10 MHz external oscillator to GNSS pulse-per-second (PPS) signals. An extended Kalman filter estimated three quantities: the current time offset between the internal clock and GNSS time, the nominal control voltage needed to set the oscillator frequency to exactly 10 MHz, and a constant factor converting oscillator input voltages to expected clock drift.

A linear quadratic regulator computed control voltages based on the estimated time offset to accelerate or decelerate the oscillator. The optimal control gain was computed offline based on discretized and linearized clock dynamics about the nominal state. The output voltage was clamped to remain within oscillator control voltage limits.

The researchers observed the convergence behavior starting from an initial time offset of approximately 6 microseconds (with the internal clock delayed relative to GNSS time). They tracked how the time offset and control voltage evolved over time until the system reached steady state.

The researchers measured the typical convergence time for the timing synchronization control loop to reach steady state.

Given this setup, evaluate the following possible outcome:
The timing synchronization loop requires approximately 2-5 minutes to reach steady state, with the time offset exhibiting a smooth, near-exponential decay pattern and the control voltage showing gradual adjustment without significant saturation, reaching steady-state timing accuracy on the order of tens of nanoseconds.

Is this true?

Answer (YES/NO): NO